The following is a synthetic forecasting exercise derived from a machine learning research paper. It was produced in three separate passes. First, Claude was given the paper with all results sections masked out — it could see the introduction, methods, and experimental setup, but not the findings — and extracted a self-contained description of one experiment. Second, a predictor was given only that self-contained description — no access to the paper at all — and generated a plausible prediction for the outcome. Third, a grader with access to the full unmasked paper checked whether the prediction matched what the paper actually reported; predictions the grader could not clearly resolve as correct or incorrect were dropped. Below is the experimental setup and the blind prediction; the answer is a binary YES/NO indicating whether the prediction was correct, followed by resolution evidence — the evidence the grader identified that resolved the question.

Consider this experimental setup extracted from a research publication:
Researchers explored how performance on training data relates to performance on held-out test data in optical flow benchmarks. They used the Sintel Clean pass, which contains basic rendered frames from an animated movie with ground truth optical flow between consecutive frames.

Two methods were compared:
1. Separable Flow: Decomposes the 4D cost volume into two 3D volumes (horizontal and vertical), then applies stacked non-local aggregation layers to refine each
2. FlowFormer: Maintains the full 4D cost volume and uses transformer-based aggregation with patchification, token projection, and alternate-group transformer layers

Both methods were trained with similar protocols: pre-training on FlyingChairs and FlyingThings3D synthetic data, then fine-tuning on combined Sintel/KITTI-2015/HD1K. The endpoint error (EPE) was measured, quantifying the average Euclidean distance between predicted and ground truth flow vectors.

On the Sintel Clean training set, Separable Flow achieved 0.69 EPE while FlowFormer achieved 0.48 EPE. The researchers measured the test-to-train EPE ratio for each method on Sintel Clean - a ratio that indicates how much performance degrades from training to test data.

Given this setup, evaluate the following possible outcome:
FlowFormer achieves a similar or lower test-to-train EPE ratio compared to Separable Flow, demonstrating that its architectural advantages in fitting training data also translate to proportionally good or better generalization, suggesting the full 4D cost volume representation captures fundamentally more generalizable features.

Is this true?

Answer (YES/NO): NO